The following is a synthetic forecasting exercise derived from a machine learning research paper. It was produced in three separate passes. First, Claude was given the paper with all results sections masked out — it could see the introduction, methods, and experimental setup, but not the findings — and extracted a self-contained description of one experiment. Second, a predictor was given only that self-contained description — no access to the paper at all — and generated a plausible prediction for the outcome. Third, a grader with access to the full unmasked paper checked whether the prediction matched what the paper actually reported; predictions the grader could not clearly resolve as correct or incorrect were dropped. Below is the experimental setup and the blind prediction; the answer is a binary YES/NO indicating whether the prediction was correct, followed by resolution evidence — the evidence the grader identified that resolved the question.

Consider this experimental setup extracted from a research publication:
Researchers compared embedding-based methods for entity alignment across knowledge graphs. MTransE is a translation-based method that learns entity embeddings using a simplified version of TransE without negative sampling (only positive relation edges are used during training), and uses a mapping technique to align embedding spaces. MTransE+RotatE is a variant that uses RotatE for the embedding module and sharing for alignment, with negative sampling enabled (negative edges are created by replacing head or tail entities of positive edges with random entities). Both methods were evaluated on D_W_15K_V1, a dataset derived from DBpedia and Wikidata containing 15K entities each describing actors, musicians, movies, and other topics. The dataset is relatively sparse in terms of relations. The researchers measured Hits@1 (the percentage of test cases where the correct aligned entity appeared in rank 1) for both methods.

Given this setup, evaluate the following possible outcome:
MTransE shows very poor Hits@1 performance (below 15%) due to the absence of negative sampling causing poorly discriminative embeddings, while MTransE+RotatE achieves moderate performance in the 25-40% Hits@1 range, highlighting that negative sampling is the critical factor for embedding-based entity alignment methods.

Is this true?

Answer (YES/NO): NO